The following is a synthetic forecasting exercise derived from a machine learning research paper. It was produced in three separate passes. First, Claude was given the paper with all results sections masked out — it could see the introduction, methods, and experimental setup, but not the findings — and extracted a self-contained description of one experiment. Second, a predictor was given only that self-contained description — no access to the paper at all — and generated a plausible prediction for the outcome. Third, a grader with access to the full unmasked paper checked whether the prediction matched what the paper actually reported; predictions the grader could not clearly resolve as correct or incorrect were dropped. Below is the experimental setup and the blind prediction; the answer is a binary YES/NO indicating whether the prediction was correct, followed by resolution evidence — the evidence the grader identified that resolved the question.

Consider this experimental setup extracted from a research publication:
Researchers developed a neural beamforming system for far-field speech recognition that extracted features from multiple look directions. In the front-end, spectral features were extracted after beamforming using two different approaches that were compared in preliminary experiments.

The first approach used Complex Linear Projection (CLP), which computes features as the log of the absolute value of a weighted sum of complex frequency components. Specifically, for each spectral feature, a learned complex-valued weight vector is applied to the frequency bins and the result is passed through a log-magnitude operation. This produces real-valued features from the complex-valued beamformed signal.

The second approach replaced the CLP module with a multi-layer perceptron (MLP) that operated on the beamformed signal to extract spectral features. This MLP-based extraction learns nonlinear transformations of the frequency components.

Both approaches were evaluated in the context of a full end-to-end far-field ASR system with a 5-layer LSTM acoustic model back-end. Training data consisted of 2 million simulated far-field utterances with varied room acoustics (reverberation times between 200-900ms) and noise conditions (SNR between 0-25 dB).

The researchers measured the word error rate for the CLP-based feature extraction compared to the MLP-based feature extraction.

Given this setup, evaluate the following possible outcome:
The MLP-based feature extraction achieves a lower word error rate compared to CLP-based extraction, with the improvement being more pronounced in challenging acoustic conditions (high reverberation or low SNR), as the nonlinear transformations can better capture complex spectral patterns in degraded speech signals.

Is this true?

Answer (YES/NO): NO